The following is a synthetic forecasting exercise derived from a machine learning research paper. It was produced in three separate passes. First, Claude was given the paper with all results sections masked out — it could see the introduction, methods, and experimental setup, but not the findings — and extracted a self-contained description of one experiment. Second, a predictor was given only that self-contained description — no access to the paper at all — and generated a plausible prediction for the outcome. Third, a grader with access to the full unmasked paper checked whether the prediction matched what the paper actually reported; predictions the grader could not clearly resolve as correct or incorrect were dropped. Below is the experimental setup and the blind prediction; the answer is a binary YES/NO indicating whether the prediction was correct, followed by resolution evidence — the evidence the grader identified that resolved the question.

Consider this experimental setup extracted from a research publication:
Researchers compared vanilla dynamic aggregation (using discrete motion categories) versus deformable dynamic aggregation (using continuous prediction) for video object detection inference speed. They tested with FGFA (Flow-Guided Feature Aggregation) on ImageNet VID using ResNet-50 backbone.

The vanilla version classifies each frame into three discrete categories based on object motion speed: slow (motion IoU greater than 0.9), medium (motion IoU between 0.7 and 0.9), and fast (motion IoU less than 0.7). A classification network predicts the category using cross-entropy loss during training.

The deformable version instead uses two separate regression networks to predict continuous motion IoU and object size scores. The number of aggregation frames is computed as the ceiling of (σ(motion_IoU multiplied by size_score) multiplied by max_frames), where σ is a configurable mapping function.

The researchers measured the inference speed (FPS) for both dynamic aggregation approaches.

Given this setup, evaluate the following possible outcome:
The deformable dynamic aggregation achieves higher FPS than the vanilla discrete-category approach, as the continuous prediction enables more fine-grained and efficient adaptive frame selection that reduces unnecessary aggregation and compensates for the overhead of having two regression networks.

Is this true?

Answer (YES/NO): NO